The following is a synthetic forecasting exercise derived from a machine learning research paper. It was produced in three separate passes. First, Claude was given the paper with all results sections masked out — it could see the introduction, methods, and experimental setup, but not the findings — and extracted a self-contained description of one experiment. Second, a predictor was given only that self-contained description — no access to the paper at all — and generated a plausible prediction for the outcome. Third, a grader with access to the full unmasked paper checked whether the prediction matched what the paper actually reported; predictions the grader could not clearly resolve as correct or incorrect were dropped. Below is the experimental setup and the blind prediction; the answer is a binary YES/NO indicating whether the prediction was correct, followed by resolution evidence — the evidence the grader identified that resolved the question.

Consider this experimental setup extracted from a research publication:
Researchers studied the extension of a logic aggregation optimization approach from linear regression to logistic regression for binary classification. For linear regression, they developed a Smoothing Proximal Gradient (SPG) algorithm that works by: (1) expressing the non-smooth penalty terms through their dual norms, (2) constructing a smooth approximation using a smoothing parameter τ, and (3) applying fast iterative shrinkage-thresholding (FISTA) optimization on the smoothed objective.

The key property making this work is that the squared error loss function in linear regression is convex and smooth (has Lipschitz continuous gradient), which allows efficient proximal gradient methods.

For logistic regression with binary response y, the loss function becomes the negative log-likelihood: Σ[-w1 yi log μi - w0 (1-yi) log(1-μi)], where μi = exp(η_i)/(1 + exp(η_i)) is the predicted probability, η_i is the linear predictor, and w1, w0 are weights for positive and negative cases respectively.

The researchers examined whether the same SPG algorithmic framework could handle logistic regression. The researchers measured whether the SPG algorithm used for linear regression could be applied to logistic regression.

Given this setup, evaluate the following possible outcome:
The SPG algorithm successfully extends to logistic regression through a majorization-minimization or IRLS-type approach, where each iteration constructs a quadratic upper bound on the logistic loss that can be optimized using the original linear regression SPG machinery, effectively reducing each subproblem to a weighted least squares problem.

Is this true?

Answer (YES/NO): NO